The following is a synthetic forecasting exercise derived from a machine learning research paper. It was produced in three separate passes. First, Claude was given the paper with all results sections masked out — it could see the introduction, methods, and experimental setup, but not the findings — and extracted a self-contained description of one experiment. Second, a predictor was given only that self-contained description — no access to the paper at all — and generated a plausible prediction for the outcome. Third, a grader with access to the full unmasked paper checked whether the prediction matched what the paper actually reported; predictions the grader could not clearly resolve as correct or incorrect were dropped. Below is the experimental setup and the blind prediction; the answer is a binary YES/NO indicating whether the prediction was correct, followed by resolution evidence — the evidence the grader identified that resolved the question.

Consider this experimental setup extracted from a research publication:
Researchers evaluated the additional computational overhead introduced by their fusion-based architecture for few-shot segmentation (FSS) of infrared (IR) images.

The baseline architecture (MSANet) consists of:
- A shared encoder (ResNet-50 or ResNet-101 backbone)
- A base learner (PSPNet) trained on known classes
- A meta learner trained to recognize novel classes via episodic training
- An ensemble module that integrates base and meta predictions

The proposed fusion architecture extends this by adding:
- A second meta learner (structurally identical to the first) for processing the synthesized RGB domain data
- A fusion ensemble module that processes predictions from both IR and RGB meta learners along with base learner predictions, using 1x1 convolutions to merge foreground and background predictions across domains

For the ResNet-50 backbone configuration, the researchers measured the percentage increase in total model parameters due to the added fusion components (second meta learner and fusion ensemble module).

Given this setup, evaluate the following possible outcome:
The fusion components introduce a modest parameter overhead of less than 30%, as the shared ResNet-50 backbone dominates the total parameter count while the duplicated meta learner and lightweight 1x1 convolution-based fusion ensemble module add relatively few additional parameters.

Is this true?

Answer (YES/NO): YES